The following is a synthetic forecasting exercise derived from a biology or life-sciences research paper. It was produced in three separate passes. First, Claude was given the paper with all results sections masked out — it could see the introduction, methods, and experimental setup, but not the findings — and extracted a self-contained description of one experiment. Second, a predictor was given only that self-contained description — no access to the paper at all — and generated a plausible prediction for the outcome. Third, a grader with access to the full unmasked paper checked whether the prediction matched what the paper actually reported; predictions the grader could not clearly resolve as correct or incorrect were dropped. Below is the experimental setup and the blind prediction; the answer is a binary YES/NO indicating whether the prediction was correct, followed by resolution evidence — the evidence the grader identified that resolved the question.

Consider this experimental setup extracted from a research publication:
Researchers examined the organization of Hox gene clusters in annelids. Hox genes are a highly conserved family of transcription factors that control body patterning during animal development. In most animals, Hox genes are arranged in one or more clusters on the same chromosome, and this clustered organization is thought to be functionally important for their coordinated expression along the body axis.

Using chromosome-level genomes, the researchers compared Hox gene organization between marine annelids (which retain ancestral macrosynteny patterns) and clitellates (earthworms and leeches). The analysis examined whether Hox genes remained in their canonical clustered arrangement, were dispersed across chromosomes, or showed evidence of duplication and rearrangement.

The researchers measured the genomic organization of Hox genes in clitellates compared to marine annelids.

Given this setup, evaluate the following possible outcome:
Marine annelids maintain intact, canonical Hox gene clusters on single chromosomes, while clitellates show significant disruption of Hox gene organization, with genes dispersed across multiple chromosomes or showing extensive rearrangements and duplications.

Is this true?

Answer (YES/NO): YES